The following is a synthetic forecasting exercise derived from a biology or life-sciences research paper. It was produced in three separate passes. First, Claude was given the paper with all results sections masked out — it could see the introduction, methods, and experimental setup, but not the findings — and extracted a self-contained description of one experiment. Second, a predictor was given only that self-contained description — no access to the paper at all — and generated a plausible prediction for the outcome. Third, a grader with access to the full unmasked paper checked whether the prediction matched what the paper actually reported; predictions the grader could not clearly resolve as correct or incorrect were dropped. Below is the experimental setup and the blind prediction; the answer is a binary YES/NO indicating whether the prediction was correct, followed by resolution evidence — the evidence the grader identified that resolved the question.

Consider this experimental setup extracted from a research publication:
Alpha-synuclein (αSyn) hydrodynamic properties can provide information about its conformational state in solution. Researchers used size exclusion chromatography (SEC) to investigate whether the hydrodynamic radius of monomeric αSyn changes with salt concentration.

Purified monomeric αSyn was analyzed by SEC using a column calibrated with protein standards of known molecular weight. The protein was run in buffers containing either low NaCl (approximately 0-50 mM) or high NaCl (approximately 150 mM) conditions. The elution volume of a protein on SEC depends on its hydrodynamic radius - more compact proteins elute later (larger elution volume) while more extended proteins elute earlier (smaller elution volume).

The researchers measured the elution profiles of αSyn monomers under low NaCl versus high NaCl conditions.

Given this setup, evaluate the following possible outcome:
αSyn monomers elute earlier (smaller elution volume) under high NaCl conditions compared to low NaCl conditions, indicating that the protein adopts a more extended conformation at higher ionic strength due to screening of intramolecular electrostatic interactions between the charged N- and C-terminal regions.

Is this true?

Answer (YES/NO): NO